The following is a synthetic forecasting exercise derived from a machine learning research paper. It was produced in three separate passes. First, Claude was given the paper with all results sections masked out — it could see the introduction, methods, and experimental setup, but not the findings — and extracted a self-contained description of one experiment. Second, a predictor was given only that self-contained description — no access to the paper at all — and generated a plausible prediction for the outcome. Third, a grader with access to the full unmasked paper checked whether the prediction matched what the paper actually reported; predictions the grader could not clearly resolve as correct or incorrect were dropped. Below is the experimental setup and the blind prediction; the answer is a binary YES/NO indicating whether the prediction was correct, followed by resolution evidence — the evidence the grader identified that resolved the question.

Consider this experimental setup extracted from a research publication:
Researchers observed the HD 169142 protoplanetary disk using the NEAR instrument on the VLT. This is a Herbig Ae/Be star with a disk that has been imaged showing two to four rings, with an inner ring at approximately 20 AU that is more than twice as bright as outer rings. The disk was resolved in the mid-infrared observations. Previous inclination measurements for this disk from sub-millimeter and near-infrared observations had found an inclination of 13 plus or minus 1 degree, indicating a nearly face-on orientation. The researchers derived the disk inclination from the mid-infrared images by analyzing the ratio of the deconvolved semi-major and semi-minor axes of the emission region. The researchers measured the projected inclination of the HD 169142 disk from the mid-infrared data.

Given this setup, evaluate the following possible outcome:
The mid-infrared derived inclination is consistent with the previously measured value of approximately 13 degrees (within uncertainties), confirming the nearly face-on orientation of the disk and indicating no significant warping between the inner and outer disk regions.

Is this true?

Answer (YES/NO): YES